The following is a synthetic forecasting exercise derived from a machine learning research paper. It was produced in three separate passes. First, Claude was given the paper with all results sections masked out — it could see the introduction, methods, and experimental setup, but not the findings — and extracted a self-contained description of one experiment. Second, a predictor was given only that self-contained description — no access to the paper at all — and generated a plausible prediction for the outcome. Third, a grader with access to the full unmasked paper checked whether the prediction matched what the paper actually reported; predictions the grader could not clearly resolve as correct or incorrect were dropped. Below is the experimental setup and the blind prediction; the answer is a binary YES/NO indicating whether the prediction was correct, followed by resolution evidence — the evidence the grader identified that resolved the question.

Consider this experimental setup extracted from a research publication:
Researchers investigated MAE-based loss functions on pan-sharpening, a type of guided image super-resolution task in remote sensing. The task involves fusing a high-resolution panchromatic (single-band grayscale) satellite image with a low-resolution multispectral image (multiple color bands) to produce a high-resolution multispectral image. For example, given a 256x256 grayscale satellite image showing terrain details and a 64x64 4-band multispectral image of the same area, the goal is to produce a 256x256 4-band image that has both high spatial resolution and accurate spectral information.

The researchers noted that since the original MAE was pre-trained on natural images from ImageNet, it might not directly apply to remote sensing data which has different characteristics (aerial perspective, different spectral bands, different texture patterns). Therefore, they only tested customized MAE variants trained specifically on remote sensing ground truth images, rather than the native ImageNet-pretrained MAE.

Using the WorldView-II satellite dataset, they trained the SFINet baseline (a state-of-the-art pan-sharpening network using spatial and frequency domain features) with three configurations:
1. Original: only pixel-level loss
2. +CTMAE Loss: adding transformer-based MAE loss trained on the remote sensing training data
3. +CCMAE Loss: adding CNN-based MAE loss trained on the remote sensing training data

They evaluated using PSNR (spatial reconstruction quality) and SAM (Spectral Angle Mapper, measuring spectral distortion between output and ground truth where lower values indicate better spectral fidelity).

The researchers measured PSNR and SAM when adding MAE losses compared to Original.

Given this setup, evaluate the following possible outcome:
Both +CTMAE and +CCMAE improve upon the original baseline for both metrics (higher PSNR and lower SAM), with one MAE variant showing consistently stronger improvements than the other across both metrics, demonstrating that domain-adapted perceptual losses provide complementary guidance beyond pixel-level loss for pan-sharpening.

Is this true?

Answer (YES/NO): NO